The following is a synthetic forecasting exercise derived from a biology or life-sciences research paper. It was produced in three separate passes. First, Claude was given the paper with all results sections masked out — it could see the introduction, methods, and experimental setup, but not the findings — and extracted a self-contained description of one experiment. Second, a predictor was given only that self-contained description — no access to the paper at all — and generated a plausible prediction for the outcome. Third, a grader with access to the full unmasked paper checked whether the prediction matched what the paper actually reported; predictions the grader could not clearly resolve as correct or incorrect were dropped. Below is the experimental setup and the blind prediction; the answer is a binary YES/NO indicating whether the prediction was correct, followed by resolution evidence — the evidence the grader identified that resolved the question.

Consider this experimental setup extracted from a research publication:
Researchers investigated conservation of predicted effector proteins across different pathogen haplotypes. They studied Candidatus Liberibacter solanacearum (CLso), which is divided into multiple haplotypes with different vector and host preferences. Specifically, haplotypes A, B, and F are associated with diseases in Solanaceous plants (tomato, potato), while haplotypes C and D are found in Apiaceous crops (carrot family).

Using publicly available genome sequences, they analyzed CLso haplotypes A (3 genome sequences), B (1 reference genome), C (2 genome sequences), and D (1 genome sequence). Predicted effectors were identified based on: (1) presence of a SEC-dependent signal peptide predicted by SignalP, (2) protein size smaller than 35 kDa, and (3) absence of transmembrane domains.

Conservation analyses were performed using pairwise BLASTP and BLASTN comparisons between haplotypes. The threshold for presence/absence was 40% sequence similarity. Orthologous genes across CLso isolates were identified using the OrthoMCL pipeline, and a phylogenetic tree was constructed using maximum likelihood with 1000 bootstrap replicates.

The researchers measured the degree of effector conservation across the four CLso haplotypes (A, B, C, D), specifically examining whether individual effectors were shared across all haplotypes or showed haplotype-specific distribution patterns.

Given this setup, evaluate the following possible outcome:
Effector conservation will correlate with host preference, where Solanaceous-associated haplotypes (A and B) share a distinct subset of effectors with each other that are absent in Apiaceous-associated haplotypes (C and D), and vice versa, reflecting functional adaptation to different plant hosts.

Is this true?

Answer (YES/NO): YES